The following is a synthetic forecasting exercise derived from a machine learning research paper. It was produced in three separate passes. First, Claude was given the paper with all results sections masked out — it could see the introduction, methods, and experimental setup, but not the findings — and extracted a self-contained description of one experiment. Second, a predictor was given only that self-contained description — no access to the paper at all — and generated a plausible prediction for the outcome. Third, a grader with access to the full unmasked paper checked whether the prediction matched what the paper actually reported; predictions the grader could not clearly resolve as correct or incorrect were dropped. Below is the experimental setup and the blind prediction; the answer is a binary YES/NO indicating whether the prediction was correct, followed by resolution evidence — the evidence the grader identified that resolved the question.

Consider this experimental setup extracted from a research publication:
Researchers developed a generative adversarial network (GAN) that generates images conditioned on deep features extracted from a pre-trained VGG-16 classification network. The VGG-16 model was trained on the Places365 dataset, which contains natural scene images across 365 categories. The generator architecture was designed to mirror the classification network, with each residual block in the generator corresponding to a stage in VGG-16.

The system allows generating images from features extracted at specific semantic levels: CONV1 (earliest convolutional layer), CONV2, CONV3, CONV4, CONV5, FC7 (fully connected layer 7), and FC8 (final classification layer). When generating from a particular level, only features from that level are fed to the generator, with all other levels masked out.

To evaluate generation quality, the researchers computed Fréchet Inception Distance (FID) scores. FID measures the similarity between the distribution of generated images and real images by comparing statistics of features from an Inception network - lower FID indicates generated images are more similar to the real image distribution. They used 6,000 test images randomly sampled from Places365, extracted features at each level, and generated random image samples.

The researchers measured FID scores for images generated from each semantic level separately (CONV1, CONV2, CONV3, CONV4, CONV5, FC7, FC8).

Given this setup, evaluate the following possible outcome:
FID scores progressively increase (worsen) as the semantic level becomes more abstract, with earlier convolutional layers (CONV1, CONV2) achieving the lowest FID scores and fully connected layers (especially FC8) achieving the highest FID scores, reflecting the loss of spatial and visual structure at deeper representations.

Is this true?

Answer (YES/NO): YES